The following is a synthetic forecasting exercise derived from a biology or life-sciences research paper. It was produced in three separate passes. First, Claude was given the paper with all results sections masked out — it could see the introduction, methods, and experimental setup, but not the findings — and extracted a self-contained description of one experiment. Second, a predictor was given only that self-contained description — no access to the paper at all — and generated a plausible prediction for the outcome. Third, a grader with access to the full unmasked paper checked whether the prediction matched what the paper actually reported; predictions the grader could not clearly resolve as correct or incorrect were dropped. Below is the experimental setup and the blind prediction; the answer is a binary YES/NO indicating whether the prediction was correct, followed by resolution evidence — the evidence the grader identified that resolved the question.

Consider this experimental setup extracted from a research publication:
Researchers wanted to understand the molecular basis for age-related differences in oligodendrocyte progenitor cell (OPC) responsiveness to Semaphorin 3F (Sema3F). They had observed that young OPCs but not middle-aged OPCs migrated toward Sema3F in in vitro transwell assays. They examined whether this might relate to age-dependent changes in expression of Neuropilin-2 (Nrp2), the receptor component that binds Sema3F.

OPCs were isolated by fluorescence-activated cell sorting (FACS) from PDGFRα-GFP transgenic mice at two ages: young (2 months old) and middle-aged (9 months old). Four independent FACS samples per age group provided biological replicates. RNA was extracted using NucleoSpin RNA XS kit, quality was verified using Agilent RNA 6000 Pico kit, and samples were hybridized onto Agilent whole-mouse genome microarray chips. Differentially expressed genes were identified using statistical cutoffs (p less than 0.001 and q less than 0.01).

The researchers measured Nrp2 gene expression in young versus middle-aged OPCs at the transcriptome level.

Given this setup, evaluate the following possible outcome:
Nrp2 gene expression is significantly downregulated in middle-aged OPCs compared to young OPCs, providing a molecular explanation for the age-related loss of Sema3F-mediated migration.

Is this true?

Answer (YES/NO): NO